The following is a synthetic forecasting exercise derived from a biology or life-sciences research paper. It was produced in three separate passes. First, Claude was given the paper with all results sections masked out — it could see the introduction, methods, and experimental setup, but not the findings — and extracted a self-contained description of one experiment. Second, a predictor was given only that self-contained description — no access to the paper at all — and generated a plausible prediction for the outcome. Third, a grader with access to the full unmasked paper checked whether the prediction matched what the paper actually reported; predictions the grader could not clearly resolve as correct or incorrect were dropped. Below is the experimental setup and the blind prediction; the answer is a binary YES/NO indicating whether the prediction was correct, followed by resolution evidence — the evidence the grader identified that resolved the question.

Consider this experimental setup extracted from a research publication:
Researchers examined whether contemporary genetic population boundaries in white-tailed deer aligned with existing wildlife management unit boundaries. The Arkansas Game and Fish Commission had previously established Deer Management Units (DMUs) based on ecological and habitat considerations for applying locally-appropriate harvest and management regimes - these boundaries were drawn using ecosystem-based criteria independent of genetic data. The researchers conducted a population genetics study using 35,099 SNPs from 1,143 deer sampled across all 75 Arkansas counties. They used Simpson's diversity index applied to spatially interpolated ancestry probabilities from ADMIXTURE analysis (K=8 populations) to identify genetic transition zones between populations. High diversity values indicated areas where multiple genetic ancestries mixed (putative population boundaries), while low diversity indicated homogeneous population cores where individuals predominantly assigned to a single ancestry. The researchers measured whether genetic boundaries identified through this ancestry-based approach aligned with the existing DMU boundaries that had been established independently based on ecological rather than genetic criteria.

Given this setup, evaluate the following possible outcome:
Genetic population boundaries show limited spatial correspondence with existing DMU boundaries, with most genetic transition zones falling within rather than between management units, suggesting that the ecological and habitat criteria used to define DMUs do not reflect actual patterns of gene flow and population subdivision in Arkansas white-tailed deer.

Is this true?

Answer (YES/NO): NO